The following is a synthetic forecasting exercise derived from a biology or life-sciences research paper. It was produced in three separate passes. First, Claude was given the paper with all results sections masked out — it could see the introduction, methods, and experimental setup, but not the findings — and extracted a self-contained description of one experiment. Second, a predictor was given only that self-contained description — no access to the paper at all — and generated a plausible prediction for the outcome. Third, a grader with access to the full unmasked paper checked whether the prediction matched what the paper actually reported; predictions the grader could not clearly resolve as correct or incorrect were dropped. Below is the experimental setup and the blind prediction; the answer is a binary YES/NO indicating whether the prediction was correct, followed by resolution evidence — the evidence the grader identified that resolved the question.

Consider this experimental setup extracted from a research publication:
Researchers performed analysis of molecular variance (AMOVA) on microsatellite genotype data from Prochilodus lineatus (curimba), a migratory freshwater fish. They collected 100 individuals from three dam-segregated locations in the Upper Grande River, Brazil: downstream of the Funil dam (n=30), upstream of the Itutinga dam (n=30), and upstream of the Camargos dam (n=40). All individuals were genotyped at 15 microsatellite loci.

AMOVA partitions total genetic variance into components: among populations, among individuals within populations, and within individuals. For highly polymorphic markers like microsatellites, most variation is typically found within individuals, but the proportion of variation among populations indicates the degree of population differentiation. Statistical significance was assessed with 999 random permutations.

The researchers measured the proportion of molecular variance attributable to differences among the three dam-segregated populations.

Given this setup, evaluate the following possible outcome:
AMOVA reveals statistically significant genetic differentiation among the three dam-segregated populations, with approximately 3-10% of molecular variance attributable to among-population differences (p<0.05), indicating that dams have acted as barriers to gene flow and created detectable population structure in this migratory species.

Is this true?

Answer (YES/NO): NO